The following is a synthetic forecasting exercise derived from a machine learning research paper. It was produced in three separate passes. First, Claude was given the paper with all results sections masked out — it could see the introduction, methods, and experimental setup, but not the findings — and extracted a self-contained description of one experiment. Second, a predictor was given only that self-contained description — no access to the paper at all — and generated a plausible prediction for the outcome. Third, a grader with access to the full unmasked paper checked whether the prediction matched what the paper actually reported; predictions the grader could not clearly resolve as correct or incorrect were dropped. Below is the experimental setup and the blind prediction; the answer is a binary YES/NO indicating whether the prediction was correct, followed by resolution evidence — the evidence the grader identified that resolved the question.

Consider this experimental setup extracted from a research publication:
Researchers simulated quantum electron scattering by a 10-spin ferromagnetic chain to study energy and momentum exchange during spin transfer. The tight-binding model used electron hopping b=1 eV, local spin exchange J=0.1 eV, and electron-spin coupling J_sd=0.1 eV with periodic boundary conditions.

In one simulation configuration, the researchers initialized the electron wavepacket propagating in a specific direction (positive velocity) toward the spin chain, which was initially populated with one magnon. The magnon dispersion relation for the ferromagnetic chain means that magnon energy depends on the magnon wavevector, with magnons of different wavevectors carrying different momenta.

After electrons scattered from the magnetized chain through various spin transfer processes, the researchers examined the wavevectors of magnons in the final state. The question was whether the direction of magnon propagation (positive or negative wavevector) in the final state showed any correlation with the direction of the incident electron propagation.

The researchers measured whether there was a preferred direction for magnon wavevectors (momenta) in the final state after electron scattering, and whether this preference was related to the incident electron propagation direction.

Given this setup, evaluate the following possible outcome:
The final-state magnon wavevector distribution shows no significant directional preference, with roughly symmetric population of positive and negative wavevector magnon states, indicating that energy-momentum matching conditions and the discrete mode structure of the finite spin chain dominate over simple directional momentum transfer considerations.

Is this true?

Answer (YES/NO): NO